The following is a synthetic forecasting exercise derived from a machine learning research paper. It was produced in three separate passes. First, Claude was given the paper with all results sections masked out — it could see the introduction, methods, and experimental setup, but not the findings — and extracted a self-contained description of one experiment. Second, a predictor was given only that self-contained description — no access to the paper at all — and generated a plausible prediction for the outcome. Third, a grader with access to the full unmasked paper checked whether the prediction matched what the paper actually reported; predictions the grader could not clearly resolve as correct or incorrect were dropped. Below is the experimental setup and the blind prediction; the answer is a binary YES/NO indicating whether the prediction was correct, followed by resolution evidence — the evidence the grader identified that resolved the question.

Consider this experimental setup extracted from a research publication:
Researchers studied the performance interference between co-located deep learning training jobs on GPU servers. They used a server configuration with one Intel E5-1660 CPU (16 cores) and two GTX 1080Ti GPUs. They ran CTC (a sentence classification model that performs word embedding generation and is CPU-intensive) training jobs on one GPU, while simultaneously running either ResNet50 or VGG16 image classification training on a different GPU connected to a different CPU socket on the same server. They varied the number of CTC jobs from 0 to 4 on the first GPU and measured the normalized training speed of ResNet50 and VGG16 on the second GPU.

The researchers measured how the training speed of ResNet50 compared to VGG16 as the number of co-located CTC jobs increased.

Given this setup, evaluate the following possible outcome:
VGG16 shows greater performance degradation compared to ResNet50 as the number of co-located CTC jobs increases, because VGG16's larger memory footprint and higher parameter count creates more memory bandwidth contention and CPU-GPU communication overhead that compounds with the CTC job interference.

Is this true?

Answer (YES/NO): NO